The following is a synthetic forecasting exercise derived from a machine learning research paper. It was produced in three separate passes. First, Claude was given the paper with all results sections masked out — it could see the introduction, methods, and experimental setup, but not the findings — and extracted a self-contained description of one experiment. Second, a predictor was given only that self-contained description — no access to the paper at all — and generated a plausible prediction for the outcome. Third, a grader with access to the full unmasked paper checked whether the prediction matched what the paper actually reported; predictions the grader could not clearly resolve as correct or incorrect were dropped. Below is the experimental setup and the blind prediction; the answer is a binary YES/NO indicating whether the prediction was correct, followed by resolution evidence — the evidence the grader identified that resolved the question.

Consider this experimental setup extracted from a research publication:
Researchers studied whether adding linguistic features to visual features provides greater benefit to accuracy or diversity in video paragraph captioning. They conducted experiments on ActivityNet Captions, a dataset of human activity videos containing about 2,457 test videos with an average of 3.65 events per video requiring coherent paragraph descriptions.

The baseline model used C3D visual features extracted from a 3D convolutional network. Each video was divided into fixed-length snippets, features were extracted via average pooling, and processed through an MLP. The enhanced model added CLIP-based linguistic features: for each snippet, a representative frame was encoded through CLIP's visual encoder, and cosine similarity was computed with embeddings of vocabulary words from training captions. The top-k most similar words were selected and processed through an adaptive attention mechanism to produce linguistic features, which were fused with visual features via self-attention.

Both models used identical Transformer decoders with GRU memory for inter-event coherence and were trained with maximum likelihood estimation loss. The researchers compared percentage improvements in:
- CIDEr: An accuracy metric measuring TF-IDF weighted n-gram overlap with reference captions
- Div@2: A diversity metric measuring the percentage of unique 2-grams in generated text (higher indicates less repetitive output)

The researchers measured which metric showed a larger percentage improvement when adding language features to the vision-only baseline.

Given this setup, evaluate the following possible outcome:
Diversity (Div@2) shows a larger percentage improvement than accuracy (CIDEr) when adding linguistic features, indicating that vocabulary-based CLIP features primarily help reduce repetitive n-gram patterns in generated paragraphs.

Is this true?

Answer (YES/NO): NO